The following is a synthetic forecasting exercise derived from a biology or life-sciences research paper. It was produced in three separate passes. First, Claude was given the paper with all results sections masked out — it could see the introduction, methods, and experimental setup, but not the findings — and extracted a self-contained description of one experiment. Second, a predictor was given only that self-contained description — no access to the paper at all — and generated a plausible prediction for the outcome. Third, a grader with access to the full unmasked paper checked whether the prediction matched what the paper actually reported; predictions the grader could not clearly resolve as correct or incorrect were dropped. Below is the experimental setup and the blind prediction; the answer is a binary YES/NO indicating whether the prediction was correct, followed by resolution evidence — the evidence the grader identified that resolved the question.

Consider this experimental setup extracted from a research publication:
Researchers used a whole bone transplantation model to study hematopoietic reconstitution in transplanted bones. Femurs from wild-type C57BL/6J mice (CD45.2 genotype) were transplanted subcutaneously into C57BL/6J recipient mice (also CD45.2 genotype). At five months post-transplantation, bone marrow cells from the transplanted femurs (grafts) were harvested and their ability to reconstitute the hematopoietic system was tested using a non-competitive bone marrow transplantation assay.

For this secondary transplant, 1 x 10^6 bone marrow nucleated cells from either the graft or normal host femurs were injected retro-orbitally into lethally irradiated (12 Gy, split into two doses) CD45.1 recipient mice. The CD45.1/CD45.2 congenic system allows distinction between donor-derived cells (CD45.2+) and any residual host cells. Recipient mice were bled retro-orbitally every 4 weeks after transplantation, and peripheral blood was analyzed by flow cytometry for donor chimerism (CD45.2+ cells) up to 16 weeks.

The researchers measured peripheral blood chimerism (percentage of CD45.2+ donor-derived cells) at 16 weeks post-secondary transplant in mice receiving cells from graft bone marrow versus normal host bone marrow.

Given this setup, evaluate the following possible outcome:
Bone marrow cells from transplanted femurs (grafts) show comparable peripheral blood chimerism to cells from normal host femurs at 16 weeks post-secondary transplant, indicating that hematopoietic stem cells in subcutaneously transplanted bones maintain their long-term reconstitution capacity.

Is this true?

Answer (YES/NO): YES